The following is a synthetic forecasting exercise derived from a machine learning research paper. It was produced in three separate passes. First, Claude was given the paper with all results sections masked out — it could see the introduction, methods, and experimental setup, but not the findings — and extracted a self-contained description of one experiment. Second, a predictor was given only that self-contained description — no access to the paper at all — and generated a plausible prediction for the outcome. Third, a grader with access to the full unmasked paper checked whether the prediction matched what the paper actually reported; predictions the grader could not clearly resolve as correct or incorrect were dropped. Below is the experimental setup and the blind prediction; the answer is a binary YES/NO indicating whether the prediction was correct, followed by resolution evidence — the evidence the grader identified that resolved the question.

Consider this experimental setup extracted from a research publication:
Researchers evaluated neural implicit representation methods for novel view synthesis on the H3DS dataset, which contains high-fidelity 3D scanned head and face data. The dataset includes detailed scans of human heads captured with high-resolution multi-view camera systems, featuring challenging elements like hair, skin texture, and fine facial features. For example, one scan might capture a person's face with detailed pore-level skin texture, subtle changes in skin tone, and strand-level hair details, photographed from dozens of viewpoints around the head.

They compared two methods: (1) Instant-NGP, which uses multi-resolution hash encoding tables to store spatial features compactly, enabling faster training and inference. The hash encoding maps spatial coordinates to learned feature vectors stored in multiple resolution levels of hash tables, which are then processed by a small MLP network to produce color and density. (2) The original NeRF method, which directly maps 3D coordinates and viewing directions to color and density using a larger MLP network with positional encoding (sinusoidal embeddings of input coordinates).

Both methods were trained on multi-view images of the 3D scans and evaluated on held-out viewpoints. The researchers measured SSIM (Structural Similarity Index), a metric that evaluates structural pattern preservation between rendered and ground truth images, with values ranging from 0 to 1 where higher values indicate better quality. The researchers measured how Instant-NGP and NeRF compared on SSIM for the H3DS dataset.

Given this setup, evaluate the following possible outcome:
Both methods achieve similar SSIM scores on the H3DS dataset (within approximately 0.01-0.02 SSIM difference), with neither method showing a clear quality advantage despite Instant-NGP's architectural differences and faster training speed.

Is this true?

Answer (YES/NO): NO